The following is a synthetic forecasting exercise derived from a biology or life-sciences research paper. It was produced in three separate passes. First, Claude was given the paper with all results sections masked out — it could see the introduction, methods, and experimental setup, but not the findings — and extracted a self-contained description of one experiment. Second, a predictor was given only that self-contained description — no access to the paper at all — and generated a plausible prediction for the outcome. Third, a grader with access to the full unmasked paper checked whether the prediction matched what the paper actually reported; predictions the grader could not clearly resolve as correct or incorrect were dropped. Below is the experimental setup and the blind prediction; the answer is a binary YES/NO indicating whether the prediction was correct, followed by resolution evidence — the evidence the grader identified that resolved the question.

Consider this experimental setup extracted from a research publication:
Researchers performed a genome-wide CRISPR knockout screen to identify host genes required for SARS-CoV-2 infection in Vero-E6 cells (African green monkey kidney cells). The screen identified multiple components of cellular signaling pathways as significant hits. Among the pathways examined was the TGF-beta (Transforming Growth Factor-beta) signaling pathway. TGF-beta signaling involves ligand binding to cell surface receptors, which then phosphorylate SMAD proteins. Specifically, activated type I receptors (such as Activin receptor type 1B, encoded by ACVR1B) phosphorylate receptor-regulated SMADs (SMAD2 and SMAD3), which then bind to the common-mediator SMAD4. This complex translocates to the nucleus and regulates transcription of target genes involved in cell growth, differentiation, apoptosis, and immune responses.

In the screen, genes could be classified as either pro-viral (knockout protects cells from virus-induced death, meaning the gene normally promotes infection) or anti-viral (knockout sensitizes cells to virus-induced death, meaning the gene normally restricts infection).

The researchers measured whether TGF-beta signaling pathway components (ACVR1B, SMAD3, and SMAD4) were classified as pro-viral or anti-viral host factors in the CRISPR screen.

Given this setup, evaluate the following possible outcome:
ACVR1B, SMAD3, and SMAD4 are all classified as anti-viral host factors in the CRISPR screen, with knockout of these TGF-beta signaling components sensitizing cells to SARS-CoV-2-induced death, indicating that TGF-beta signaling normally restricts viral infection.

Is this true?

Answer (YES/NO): NO